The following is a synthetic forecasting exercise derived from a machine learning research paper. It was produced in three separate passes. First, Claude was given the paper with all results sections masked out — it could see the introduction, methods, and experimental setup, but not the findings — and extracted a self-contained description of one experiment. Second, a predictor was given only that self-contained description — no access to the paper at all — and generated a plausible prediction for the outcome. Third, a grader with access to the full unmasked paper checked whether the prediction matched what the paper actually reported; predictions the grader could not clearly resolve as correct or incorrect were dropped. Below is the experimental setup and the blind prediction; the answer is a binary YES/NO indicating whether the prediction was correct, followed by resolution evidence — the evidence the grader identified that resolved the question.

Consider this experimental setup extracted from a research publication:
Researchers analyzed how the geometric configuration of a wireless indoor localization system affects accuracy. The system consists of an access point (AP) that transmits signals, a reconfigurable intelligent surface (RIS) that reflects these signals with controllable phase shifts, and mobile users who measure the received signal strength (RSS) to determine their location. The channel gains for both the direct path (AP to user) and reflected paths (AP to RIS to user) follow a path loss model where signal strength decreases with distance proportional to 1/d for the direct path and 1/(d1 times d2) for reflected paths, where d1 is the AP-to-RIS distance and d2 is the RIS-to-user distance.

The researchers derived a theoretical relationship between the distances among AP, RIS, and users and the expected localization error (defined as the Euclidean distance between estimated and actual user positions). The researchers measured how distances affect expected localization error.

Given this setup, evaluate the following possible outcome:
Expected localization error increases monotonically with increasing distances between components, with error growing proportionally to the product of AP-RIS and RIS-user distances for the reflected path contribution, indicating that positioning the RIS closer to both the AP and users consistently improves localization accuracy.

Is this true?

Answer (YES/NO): NO